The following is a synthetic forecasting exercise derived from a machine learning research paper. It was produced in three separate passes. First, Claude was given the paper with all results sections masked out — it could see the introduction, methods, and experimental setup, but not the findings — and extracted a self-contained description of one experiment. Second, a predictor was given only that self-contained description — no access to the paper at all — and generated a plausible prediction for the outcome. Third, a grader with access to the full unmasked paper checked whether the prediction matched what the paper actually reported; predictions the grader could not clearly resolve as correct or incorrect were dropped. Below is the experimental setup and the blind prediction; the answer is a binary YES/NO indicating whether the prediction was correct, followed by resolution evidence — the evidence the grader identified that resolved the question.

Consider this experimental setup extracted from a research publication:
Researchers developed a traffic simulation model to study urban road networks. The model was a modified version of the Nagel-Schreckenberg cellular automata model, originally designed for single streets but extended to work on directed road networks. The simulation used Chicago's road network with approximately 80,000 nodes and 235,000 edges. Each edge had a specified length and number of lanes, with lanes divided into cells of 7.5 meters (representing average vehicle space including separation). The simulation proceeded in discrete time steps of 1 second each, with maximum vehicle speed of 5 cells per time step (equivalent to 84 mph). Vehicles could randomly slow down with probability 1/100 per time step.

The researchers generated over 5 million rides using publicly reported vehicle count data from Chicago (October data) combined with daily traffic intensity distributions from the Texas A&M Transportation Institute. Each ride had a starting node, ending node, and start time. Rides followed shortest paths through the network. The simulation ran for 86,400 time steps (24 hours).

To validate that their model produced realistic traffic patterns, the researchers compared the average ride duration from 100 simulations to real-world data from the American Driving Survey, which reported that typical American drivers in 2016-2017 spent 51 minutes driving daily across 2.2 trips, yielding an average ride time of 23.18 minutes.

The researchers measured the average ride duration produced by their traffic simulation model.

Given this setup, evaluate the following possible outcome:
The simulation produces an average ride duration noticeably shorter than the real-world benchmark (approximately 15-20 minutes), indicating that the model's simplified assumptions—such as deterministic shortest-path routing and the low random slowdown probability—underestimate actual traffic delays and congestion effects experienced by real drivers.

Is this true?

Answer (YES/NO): NO